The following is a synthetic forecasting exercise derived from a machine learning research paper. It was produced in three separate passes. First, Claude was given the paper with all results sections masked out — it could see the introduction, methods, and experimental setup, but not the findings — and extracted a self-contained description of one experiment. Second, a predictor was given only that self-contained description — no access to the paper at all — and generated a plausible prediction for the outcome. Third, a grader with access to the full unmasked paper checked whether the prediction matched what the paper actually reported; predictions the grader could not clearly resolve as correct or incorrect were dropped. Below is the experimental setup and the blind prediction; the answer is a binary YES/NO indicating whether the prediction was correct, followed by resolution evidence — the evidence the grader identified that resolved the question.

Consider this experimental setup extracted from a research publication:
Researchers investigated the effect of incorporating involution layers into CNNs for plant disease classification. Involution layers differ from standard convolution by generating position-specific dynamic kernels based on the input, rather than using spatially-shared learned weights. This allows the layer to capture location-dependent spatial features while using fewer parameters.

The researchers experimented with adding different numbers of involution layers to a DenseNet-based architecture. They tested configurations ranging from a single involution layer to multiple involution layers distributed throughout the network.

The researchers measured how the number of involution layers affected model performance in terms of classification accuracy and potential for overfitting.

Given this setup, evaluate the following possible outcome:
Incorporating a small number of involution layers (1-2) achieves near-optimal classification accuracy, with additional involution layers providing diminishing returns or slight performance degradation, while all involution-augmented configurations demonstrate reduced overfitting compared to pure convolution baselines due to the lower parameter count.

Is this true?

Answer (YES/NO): NO